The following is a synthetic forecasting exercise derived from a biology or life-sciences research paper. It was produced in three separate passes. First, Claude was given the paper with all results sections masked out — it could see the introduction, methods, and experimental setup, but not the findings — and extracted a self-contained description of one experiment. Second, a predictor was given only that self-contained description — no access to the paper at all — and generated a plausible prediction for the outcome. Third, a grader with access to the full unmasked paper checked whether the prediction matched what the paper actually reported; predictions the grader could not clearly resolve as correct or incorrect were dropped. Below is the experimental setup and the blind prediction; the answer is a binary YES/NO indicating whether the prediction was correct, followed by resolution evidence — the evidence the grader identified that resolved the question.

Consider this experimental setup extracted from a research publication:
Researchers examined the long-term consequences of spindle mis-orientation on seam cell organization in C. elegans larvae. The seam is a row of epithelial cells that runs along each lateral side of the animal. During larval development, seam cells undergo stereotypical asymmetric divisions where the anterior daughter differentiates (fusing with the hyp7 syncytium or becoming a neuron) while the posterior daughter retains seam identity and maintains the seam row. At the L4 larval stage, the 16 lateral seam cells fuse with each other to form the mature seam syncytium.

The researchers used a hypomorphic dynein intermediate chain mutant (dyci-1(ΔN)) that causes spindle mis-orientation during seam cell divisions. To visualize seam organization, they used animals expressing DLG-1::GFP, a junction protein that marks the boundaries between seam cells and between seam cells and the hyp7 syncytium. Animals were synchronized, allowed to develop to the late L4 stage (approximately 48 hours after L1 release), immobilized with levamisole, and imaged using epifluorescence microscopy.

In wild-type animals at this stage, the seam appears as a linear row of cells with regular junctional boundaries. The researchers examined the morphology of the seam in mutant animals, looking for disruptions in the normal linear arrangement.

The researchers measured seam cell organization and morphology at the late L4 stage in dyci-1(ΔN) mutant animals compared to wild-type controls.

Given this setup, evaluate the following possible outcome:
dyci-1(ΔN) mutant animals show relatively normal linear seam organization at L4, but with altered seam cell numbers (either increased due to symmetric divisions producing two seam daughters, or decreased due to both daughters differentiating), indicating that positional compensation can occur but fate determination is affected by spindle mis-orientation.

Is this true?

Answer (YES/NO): NO